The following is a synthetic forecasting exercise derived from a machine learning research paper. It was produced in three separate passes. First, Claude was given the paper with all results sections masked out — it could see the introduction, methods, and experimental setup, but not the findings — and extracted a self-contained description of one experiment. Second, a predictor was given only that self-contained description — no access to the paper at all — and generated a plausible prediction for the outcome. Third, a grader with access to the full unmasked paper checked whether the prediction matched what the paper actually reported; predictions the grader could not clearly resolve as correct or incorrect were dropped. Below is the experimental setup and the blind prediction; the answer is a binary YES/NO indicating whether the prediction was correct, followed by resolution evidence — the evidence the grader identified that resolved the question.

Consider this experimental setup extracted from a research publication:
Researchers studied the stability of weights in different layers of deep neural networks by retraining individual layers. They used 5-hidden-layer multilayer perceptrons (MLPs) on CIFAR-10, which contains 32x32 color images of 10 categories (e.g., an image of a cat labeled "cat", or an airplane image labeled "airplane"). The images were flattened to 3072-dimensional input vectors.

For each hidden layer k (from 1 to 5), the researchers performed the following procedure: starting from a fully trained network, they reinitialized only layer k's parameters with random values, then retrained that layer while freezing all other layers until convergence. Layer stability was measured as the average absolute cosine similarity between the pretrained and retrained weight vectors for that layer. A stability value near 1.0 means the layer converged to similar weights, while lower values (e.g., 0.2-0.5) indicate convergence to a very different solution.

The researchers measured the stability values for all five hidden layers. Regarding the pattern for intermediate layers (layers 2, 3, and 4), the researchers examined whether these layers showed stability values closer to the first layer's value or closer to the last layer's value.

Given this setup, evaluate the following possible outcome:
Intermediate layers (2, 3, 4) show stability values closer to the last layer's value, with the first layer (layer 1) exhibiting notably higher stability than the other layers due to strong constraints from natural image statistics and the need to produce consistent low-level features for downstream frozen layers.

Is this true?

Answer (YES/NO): NO